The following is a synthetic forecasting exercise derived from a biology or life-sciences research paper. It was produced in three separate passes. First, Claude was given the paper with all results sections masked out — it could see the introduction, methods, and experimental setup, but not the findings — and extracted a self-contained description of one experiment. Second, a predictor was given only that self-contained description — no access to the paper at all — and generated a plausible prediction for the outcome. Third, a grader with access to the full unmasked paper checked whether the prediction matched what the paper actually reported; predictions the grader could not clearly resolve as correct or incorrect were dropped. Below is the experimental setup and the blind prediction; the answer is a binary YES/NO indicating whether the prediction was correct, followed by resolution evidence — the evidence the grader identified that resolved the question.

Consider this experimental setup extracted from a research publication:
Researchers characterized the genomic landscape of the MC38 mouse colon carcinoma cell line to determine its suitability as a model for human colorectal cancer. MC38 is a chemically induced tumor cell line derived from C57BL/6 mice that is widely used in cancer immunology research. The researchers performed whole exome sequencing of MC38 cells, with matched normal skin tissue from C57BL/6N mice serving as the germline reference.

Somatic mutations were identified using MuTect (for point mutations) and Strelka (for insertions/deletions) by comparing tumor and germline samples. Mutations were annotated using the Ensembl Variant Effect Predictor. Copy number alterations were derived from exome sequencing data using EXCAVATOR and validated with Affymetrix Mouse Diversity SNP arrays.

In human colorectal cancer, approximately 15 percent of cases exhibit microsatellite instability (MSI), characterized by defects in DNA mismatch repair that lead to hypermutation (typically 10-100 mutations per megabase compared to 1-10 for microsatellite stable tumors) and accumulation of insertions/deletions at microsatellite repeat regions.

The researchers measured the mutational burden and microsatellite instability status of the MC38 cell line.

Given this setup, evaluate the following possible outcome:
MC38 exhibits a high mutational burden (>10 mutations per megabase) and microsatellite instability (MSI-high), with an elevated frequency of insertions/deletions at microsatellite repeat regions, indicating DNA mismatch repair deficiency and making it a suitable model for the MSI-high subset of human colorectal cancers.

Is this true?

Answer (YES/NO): NO